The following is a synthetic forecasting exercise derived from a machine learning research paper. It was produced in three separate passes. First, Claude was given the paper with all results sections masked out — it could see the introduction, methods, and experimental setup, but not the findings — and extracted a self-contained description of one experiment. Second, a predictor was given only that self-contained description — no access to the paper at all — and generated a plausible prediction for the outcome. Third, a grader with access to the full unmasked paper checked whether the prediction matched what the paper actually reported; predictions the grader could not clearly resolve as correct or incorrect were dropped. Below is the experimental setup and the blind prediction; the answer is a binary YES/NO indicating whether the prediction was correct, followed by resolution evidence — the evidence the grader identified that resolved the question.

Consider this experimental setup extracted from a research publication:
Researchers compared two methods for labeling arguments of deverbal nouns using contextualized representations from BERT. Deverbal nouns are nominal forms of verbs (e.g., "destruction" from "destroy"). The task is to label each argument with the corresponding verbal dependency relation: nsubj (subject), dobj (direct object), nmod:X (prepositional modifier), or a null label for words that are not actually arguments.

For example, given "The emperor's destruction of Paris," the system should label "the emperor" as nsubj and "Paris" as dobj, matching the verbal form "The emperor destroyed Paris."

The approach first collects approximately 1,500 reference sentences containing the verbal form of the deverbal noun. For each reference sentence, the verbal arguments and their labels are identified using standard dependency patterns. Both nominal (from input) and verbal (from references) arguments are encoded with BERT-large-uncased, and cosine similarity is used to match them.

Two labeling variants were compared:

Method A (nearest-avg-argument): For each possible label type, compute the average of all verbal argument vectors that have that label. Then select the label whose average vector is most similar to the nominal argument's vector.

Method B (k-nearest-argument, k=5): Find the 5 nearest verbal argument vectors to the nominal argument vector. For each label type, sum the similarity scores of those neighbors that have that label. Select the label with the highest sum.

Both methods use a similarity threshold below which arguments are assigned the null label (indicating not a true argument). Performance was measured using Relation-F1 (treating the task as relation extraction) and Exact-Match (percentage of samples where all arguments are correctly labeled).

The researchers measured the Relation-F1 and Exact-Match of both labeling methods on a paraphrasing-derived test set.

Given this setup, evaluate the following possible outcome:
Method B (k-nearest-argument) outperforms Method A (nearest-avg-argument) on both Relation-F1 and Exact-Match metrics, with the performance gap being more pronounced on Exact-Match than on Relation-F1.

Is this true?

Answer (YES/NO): NO